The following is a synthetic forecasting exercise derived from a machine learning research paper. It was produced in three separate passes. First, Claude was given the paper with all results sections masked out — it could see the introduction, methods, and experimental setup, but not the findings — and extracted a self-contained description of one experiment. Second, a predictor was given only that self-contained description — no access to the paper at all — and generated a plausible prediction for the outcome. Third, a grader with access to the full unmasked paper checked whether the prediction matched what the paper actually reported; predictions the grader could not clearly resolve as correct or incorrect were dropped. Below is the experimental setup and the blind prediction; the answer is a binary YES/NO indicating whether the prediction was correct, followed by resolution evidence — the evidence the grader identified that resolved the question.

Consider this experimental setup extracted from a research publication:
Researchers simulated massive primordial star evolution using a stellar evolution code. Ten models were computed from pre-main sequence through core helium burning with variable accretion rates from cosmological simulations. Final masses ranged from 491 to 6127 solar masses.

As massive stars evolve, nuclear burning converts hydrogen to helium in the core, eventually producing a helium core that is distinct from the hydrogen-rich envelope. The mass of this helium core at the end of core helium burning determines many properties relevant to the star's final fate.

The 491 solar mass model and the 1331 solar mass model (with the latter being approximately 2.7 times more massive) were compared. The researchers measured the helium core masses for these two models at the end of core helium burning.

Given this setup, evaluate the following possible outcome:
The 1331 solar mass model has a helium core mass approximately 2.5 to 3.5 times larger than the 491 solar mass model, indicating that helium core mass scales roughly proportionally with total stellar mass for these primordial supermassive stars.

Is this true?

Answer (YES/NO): YES